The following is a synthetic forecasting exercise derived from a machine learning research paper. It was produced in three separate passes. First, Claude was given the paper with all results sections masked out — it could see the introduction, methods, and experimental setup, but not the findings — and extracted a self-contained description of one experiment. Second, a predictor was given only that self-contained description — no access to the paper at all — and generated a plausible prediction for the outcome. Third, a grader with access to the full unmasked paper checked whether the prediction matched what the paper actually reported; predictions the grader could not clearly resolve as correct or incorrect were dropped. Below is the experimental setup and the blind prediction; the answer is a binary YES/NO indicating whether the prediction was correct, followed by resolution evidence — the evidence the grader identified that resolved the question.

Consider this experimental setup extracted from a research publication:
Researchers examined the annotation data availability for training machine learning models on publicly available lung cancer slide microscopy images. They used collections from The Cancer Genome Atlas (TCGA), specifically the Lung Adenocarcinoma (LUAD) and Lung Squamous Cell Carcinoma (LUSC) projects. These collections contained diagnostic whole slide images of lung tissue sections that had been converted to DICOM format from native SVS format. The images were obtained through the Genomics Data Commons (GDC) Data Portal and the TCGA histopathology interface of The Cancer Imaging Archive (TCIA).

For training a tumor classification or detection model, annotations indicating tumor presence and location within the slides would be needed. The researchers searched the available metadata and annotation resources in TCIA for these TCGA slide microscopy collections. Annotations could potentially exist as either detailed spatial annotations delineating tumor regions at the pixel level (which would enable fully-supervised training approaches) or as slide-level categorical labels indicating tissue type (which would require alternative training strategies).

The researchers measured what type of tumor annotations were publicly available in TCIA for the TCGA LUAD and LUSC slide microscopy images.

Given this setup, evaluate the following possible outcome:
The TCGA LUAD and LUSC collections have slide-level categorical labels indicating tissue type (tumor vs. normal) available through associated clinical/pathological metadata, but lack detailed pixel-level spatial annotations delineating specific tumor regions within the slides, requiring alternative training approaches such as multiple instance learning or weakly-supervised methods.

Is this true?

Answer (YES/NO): YES